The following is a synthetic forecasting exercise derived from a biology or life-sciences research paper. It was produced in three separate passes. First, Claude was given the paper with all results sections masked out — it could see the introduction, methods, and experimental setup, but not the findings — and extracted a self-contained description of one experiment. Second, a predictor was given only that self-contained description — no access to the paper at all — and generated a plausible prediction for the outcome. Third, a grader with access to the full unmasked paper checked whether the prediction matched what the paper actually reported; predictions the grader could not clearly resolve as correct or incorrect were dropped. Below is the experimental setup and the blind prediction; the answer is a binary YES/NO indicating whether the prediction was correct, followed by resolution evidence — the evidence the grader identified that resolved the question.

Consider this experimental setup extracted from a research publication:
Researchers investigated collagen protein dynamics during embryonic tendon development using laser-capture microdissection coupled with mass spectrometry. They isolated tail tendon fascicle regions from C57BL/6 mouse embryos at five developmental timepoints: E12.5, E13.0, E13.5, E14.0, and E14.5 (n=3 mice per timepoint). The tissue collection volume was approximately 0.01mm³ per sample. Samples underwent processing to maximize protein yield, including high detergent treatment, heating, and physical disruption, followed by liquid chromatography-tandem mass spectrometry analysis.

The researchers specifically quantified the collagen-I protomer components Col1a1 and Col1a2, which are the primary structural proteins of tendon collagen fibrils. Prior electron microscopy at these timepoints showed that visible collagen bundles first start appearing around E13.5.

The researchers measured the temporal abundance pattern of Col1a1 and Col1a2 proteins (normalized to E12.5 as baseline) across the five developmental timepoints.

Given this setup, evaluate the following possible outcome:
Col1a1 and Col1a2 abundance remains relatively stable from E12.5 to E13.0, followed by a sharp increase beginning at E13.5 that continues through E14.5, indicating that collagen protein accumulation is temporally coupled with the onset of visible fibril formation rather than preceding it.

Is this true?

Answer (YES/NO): NO